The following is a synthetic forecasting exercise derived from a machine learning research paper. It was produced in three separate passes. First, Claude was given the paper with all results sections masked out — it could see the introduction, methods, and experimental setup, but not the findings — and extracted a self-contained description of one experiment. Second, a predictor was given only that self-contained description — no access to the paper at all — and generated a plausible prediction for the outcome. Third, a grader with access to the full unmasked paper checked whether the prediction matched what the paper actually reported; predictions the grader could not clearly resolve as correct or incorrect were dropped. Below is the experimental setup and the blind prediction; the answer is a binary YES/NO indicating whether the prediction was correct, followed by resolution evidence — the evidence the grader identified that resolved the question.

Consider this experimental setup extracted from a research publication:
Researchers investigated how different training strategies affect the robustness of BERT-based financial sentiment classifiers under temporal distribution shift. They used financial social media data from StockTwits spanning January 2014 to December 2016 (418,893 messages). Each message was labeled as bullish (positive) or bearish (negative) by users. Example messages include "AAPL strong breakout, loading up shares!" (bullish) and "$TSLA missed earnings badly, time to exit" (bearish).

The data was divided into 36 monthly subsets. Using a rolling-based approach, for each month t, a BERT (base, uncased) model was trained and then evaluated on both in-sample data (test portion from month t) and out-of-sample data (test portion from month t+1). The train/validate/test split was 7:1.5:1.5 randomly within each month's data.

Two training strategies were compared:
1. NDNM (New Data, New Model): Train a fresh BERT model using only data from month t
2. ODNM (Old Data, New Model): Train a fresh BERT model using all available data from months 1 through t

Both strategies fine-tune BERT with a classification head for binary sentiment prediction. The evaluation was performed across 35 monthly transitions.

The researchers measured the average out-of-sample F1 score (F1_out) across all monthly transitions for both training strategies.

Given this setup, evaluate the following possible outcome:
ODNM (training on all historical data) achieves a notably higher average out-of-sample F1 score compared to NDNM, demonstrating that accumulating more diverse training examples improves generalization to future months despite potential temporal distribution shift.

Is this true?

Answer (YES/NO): NO